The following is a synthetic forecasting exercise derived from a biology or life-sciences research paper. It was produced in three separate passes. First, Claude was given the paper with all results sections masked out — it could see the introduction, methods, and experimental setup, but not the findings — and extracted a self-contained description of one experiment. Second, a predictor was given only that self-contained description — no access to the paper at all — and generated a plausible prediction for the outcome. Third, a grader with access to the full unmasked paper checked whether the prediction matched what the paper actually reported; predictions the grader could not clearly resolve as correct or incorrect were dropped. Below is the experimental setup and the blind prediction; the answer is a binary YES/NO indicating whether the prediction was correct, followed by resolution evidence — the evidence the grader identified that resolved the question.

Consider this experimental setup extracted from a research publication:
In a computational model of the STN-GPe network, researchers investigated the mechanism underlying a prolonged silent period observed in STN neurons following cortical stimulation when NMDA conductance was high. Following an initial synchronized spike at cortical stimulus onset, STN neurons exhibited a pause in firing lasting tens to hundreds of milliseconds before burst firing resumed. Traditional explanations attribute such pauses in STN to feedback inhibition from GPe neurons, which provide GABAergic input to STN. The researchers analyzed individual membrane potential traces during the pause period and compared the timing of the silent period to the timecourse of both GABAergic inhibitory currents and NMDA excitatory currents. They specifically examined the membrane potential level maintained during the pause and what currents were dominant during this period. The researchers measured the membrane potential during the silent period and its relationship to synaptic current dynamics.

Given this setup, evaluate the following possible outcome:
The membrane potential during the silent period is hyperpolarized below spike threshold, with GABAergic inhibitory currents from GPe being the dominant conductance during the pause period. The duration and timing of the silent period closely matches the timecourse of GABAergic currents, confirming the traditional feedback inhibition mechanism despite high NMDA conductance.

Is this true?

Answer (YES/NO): NO